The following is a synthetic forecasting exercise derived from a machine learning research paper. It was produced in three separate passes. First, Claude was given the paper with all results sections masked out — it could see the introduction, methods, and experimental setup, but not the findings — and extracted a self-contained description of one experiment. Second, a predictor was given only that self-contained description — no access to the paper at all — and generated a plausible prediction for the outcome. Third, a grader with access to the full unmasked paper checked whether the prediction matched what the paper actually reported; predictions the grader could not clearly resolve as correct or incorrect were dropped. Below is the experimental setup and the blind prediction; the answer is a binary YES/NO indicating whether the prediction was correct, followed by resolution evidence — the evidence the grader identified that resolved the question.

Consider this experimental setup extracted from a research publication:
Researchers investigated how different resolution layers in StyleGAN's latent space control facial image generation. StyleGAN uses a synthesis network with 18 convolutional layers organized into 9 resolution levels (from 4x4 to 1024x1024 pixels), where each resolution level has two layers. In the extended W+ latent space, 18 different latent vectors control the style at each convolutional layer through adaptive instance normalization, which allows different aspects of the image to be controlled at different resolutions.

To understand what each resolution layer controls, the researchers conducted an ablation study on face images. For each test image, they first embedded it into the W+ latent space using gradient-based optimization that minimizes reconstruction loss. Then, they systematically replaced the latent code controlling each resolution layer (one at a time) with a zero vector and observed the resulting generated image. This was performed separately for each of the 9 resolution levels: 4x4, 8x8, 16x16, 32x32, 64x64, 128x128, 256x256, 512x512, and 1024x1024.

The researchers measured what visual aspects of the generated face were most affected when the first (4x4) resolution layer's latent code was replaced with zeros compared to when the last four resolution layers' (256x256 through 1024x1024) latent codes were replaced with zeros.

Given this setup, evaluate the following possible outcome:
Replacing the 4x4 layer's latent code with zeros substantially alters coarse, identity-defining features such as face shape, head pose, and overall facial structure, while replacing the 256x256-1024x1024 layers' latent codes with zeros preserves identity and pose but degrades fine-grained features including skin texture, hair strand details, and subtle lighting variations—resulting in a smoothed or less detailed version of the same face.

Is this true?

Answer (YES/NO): NO